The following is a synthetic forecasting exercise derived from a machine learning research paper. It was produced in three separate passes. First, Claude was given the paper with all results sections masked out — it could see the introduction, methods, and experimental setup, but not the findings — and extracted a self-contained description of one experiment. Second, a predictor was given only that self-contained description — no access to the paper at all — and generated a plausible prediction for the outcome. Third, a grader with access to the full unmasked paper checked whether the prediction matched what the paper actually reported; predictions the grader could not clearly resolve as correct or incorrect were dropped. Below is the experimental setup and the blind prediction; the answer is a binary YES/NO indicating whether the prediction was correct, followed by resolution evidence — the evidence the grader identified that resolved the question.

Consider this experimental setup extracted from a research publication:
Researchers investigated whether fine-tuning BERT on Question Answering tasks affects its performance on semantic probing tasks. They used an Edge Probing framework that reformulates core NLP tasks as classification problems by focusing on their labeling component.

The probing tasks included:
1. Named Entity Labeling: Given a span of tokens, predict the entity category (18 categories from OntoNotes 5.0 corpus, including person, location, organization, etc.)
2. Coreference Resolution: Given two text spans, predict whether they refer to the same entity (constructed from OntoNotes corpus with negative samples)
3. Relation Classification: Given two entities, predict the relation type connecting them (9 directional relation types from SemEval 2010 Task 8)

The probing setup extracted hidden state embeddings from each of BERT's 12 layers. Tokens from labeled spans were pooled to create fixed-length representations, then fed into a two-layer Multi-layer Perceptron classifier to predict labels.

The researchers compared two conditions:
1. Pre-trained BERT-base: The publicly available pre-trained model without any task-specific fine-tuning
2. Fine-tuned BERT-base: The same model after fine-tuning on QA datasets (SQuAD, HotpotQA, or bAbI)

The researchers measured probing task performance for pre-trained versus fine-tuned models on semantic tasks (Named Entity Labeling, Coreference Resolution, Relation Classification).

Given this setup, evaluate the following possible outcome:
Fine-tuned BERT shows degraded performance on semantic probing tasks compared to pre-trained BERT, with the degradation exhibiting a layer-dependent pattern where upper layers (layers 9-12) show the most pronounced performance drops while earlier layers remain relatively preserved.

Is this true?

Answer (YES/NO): NO